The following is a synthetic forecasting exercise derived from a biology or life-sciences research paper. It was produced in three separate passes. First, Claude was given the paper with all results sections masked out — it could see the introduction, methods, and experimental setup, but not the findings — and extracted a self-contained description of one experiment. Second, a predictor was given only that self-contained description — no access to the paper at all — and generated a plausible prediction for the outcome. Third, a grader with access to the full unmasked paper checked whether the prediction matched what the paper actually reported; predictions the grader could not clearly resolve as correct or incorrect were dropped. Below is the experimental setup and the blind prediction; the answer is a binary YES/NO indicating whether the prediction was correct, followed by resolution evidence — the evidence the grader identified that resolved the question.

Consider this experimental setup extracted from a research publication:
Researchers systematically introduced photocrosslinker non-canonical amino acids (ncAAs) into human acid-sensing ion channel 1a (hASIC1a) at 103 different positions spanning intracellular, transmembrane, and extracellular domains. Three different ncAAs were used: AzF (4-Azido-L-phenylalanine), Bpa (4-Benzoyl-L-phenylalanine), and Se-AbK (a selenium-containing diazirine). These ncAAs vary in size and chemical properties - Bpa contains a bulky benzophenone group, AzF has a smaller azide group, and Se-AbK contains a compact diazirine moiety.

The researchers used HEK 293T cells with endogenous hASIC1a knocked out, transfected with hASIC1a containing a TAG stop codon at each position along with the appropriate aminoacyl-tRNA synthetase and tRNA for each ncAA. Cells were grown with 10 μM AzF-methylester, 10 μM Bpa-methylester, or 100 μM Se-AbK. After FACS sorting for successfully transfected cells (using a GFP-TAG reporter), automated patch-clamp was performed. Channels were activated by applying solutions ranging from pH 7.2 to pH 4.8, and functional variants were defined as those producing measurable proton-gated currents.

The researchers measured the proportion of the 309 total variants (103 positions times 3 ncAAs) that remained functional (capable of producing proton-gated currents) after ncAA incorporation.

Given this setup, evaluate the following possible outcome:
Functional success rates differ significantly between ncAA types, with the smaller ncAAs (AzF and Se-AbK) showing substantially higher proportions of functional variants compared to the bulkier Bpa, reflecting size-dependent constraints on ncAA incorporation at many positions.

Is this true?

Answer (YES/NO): NO